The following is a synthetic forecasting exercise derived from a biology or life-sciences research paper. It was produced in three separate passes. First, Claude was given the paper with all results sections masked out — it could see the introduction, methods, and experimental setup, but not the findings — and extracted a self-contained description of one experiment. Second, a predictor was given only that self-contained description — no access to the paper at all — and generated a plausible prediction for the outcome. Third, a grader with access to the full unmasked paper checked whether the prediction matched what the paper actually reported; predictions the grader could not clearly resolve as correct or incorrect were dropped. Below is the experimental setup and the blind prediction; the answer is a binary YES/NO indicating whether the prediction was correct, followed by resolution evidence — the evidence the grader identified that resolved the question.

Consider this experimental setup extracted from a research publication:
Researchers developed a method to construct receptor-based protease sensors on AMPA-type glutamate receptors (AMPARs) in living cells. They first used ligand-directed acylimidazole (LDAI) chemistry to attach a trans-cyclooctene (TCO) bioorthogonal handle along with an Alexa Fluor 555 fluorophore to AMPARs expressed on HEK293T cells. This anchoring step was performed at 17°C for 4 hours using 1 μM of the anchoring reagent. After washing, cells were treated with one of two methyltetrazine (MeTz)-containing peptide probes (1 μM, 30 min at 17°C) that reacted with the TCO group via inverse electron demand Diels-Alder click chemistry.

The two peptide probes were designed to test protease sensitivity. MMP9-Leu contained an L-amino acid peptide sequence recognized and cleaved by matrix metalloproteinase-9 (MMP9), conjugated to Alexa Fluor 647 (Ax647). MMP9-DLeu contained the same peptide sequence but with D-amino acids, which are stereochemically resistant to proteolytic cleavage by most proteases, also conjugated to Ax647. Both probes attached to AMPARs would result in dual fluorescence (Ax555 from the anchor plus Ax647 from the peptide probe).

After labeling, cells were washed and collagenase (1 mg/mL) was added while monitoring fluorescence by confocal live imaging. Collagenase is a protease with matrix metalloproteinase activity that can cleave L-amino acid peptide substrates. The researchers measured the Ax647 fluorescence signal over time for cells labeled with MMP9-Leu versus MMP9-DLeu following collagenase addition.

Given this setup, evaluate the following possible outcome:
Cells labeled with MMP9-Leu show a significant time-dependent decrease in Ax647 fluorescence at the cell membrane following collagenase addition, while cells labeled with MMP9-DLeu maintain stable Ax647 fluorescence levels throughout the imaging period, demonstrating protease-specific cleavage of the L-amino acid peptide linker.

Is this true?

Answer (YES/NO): YES